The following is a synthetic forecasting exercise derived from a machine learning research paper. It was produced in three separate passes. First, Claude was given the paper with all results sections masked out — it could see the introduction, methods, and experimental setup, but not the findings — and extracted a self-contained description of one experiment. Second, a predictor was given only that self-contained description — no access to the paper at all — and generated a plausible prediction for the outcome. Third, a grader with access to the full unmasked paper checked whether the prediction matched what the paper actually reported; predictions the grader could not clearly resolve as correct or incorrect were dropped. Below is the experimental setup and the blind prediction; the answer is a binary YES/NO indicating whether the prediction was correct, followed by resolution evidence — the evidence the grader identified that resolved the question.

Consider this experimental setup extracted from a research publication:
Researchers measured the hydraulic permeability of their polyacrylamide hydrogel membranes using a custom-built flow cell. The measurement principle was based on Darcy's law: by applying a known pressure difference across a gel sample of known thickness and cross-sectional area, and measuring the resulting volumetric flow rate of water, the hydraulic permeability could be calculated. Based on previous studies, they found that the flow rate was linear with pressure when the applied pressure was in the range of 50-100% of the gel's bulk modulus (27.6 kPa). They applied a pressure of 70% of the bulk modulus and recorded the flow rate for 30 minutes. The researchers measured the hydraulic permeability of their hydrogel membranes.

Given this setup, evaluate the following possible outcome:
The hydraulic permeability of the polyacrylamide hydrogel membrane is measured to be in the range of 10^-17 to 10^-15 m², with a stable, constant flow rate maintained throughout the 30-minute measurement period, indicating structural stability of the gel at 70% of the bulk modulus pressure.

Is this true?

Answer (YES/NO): NO